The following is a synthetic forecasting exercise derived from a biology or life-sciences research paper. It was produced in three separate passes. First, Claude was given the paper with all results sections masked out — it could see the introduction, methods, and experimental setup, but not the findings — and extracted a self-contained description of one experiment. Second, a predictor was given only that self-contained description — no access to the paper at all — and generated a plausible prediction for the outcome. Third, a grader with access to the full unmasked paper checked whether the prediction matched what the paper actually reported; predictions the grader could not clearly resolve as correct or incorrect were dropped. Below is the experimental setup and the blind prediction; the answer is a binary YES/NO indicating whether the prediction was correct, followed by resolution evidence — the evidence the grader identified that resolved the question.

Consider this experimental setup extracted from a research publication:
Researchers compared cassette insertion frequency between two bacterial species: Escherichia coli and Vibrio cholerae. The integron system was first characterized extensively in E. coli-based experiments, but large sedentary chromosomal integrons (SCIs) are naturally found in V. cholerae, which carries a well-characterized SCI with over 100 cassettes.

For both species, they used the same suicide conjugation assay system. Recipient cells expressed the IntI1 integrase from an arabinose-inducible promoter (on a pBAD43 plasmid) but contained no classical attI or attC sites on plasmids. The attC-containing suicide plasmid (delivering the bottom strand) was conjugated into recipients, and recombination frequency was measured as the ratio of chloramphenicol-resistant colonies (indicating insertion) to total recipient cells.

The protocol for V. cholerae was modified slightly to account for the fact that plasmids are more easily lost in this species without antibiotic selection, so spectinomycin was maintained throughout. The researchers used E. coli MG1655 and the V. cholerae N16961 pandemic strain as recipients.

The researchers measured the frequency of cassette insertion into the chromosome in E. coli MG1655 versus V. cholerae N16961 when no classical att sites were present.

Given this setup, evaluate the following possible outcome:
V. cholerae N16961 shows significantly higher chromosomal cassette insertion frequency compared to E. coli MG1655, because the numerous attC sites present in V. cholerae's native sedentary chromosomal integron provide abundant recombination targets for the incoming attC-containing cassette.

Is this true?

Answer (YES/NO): NO